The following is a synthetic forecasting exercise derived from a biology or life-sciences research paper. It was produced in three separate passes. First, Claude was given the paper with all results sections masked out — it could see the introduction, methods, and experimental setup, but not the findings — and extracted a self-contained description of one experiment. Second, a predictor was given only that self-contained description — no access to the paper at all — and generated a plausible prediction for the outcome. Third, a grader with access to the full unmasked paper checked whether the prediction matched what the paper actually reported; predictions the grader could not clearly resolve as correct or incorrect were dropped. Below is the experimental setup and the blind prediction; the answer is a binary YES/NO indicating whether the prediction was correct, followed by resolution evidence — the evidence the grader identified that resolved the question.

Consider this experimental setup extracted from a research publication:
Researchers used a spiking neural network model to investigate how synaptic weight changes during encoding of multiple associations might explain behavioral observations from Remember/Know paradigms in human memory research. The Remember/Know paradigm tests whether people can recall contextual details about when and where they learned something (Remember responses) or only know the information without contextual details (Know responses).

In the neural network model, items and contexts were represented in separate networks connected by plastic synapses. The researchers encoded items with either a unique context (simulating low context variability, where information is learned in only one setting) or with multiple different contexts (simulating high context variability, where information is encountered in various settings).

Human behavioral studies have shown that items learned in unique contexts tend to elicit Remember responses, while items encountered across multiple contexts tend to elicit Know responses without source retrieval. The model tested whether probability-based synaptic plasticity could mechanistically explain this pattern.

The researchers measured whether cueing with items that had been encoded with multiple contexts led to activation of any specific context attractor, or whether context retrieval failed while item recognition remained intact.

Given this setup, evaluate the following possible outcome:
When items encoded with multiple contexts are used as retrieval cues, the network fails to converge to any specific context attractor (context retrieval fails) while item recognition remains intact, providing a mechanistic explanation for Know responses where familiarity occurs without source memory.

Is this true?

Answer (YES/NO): YES